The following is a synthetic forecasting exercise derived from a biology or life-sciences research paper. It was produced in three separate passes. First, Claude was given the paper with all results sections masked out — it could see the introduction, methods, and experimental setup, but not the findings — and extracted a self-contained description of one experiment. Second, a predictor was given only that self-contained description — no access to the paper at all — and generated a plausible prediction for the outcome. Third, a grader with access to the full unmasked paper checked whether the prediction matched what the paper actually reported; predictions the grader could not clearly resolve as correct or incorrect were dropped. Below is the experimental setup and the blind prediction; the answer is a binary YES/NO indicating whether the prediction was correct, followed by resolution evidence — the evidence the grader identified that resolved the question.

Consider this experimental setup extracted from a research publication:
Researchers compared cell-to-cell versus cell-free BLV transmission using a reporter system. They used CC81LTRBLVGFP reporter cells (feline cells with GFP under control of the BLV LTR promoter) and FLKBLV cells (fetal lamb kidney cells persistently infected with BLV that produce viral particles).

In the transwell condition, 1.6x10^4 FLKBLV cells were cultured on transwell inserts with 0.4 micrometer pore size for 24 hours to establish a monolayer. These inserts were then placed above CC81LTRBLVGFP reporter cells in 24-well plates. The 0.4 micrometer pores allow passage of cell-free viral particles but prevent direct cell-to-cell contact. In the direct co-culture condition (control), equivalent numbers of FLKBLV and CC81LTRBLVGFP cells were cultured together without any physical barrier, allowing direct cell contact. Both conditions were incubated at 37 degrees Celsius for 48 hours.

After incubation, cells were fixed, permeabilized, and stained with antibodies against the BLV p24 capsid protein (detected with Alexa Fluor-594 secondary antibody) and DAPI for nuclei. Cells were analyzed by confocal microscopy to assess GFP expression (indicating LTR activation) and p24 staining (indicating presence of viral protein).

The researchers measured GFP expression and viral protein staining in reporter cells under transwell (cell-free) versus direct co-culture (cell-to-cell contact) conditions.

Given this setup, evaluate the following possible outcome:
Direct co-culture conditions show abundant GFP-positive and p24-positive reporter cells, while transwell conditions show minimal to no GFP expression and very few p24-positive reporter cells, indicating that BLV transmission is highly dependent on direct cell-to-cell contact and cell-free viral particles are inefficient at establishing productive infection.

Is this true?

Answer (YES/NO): NO